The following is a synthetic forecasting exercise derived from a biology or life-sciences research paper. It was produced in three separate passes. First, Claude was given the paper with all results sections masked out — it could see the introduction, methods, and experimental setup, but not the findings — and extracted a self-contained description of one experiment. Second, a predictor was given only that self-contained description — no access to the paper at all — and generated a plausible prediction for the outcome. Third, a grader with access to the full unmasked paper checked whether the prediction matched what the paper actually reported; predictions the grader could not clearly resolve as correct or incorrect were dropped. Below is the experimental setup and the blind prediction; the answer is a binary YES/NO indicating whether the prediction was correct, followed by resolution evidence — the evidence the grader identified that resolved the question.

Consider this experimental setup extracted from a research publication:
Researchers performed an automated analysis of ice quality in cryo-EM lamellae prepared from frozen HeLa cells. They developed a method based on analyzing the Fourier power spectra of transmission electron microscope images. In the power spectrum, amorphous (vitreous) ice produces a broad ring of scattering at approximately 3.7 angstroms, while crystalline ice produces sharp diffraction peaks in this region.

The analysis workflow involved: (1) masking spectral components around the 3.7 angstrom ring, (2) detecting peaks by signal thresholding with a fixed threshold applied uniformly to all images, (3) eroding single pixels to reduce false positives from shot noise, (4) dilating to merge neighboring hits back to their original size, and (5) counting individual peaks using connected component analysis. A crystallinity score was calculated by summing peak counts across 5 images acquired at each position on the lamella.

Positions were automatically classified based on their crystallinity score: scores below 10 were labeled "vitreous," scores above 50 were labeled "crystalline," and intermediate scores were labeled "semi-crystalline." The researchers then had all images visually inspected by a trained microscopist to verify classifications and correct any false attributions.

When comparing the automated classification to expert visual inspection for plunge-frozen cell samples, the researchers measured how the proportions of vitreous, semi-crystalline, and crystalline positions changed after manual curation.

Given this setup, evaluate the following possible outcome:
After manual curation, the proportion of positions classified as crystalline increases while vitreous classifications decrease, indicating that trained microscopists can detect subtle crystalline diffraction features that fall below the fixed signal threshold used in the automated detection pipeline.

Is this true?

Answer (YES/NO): YES